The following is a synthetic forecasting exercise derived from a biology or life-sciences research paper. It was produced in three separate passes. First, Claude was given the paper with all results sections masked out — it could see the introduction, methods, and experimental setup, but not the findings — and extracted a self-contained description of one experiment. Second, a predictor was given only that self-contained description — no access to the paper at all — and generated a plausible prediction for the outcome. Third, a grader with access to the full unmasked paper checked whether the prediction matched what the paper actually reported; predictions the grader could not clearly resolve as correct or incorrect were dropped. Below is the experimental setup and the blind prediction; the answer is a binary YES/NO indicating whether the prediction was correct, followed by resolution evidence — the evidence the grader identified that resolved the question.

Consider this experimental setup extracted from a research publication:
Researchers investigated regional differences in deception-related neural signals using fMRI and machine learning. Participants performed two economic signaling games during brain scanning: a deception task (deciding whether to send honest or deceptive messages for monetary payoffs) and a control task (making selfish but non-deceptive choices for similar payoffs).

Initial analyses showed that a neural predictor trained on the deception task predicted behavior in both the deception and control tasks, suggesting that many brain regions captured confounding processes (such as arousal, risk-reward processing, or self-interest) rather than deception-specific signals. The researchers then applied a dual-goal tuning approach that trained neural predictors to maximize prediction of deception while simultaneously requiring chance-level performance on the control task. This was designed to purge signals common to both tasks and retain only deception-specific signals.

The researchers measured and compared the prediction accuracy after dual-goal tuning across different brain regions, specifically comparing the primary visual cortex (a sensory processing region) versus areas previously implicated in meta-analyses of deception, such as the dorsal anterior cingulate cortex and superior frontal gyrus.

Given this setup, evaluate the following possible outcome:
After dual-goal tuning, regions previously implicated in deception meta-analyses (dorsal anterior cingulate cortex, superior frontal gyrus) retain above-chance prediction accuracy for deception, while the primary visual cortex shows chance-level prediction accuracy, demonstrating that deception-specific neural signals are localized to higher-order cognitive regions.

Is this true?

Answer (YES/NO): NO